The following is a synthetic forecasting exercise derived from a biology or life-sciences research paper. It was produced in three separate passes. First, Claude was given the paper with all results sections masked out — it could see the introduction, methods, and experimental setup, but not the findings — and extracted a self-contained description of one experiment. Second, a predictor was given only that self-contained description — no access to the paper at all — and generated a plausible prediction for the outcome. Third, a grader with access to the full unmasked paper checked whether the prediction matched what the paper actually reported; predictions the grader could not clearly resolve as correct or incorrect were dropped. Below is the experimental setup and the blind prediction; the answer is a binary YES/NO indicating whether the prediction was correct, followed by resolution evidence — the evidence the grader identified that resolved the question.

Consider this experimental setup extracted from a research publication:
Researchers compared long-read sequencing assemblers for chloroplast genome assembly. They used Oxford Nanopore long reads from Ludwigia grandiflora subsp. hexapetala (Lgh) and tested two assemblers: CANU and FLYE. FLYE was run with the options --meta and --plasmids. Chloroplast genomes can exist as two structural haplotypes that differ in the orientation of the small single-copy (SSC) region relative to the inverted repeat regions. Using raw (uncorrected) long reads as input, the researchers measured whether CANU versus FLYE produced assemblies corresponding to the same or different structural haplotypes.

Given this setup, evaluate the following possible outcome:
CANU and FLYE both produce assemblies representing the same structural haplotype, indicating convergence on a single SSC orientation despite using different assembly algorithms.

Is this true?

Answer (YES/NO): NO